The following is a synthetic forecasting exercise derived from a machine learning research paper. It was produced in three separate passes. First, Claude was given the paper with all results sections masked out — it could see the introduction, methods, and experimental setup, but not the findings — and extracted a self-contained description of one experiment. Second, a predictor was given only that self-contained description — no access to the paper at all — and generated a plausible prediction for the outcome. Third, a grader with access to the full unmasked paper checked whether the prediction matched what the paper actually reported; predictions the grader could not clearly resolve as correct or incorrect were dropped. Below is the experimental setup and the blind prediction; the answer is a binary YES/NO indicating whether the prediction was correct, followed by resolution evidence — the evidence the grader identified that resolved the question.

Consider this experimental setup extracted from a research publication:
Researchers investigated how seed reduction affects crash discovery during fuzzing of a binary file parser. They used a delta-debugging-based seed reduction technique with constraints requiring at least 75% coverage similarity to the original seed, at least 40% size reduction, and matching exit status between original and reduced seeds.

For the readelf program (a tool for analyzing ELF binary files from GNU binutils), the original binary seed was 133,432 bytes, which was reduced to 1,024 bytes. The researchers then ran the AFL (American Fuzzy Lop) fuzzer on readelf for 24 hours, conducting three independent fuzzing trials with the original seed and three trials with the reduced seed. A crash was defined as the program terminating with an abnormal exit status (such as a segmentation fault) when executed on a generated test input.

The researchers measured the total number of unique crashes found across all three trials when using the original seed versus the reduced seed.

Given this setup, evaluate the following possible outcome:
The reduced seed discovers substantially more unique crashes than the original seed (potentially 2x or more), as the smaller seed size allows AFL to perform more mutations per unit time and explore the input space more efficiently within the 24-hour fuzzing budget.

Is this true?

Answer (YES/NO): YES